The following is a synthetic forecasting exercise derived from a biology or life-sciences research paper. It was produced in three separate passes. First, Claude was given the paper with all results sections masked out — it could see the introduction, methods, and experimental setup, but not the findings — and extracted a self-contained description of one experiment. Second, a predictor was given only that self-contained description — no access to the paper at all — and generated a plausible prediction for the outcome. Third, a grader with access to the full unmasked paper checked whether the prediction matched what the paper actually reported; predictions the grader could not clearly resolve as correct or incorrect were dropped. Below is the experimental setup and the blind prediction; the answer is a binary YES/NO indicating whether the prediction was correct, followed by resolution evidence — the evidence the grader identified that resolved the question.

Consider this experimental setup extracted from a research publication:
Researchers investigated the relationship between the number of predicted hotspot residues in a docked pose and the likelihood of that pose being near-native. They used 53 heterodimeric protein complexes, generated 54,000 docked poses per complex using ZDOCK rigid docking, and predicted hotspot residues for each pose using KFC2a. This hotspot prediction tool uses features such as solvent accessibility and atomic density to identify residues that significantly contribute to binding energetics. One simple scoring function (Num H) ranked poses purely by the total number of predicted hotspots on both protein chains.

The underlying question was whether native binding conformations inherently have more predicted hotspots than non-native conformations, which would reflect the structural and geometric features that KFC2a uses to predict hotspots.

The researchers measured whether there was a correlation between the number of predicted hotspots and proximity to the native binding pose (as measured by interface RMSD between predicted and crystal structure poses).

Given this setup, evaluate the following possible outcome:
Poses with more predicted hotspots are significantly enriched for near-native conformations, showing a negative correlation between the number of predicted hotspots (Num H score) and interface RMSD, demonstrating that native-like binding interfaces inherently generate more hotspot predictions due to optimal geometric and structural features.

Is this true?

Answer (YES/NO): NO